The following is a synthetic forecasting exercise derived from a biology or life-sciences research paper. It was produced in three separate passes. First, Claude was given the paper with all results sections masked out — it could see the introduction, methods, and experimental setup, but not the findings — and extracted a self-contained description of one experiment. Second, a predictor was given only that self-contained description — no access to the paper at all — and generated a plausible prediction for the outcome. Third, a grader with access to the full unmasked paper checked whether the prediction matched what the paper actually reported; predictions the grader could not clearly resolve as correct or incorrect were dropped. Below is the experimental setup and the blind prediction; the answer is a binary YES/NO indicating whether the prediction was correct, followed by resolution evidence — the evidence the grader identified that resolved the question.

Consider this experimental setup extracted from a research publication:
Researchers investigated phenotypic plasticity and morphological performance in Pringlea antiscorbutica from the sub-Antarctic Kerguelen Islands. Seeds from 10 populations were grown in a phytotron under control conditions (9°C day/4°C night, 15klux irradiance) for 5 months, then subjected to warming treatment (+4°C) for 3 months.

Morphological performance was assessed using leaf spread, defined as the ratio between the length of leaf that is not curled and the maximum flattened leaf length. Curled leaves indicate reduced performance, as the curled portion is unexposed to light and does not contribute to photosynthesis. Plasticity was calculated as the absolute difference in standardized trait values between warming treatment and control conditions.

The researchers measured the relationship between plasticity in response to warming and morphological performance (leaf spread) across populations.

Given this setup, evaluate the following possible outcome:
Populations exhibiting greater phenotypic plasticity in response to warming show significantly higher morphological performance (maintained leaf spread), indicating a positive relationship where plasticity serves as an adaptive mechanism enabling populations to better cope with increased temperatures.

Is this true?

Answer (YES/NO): NO